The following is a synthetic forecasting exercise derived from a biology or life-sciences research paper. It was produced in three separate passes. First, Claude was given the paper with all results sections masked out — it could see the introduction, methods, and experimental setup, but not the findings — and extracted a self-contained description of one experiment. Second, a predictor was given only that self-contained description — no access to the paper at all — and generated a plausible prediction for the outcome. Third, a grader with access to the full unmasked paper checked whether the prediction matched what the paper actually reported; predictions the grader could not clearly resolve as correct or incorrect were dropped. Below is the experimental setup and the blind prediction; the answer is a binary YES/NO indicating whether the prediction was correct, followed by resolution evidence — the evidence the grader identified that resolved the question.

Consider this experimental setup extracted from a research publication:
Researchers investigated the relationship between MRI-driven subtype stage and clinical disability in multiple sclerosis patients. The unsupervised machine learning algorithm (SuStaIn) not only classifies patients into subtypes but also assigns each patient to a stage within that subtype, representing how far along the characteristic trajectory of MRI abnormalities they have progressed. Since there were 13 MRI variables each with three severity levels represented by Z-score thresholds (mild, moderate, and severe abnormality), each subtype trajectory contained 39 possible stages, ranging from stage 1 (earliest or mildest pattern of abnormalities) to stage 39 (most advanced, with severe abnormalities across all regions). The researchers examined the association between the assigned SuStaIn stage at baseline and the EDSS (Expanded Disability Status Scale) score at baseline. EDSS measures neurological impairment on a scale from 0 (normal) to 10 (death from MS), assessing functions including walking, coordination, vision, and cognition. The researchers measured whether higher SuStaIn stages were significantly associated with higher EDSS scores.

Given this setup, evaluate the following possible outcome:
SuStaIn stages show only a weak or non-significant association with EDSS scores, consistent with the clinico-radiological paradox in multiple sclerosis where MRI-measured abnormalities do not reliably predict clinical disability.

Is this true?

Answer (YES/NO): NO